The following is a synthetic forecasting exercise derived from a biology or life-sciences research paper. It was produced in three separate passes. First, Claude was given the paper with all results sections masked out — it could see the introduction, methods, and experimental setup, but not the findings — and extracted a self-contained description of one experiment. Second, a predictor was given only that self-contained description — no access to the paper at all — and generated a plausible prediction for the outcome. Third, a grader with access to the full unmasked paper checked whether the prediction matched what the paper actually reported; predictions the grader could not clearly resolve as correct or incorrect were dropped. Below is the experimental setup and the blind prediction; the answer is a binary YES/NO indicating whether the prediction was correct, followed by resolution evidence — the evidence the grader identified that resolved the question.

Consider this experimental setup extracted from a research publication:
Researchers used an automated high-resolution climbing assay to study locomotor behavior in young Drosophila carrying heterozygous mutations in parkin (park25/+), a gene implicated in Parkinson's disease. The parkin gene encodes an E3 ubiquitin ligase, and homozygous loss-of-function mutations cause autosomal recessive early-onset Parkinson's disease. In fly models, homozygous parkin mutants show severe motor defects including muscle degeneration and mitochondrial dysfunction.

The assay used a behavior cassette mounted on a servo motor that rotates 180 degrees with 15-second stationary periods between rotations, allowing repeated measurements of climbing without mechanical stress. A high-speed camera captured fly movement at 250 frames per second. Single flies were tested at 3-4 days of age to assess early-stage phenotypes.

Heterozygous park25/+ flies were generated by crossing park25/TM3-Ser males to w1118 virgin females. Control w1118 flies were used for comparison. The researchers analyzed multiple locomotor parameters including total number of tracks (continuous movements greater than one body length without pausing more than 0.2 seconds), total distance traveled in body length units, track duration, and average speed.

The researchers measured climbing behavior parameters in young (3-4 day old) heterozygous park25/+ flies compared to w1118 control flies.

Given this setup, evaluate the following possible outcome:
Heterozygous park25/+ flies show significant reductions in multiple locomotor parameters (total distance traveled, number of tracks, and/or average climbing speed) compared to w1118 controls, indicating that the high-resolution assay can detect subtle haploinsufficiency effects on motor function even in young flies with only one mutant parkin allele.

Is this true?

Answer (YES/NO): NO